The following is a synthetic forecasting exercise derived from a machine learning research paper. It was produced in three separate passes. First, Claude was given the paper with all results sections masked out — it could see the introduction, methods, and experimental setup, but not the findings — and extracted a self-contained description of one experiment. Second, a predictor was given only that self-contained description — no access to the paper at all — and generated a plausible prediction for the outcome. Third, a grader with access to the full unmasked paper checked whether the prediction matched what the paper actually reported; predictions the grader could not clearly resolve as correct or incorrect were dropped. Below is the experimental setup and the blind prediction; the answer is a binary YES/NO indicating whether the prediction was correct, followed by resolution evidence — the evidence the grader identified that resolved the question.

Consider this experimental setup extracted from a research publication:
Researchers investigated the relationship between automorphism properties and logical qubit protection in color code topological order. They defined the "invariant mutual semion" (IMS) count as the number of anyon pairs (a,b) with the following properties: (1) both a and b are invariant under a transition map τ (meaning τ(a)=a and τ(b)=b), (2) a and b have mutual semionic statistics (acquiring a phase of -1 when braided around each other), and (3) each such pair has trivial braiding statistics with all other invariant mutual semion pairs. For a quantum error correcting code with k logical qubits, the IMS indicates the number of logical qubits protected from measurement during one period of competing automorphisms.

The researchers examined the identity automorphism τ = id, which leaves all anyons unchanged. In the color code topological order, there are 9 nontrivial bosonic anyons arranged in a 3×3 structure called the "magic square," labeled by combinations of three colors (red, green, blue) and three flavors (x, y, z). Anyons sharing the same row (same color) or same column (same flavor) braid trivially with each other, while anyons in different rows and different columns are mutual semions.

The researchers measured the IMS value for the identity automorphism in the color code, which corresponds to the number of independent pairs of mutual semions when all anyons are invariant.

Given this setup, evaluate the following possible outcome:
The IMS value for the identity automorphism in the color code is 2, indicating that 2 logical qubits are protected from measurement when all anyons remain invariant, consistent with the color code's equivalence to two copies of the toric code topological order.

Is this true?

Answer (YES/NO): NO